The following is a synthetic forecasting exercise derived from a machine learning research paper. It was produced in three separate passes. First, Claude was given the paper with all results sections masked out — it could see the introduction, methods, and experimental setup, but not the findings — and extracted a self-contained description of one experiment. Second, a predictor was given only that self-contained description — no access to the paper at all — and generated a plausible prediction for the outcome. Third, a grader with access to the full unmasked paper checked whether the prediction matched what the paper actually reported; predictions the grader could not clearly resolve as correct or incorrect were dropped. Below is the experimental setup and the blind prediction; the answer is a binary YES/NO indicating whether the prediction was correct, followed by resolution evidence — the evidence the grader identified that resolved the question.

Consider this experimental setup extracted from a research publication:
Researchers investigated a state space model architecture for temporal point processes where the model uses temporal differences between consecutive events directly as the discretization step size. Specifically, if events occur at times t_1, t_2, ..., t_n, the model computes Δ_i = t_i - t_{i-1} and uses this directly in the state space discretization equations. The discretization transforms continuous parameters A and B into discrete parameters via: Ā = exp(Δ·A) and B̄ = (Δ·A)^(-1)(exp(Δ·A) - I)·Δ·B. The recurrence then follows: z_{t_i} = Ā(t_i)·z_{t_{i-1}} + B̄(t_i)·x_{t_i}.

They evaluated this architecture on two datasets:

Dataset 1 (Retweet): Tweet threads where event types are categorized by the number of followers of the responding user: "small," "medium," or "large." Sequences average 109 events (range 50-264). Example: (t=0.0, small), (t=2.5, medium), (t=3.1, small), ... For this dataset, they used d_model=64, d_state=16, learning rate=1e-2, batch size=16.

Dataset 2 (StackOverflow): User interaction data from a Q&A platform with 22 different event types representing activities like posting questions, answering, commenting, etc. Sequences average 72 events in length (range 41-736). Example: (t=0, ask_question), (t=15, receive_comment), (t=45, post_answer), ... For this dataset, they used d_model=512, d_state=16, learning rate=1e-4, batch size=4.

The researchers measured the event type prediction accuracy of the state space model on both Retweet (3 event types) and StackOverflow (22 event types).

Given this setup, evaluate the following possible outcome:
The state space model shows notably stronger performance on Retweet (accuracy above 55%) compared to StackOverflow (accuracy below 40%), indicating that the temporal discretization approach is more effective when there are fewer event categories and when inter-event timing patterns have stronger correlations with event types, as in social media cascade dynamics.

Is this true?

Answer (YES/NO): NO